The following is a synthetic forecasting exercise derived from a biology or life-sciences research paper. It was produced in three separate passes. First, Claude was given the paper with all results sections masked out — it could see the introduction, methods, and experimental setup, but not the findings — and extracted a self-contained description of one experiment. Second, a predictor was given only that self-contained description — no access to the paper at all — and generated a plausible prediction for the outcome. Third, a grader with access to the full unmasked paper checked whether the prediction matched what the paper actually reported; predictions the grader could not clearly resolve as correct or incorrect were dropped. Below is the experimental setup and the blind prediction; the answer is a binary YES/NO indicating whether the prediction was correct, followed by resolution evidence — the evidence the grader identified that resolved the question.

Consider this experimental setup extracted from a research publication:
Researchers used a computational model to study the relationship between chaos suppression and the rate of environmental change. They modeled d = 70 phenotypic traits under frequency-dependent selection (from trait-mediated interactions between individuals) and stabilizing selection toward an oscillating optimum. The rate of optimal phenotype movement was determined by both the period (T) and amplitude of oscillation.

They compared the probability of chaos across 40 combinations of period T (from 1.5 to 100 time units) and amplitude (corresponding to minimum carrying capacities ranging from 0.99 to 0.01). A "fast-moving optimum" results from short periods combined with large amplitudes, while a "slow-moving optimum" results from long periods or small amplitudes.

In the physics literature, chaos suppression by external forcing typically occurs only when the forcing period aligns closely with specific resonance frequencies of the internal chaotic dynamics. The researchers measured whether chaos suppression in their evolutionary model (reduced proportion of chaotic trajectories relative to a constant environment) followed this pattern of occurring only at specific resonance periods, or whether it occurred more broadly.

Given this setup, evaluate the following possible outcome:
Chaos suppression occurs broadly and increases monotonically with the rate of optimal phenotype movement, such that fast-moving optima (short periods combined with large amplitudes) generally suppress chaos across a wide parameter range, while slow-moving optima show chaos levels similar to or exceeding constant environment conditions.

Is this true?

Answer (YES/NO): YES